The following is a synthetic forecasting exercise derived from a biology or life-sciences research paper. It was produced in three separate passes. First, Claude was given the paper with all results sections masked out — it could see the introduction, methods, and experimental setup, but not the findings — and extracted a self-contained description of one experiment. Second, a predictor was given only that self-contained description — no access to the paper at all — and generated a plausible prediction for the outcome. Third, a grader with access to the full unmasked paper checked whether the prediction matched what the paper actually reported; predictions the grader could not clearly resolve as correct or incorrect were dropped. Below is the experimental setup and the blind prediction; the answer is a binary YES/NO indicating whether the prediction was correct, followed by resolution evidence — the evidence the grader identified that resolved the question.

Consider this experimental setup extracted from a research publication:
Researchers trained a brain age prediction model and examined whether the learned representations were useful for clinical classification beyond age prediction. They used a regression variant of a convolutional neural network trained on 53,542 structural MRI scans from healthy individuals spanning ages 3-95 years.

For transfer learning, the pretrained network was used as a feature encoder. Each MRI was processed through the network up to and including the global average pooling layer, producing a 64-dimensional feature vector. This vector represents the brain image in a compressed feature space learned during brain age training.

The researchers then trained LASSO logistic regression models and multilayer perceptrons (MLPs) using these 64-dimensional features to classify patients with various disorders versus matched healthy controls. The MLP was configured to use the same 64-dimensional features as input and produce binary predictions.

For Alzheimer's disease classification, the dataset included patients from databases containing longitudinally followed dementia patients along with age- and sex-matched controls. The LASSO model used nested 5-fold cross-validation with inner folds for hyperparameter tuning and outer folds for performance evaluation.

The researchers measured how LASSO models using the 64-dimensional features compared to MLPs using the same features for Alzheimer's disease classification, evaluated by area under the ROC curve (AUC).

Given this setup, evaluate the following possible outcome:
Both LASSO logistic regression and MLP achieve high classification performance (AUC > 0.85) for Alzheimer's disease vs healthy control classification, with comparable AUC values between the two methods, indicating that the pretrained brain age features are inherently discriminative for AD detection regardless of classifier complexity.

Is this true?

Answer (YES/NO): NO